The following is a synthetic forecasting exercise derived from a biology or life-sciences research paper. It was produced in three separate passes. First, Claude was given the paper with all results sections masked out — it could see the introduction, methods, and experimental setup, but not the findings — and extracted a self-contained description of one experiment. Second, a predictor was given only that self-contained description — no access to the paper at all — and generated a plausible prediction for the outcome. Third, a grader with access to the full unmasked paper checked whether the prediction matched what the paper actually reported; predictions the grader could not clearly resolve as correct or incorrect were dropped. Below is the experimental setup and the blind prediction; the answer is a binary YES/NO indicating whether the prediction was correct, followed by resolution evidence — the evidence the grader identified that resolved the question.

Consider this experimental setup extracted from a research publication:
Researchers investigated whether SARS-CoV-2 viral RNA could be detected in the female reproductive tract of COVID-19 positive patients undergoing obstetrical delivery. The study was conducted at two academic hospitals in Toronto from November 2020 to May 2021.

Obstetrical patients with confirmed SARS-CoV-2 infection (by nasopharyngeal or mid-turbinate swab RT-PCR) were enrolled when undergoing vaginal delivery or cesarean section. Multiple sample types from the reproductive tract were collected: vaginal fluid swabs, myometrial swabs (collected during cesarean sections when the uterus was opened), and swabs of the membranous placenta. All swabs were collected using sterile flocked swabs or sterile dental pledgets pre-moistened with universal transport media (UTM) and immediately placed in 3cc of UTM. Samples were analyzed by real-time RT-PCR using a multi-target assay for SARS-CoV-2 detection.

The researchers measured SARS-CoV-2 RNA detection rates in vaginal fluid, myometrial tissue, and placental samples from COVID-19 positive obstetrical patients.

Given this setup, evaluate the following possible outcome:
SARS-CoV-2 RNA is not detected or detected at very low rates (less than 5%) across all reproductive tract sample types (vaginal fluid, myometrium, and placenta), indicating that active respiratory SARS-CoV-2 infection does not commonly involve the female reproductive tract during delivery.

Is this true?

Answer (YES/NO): NO